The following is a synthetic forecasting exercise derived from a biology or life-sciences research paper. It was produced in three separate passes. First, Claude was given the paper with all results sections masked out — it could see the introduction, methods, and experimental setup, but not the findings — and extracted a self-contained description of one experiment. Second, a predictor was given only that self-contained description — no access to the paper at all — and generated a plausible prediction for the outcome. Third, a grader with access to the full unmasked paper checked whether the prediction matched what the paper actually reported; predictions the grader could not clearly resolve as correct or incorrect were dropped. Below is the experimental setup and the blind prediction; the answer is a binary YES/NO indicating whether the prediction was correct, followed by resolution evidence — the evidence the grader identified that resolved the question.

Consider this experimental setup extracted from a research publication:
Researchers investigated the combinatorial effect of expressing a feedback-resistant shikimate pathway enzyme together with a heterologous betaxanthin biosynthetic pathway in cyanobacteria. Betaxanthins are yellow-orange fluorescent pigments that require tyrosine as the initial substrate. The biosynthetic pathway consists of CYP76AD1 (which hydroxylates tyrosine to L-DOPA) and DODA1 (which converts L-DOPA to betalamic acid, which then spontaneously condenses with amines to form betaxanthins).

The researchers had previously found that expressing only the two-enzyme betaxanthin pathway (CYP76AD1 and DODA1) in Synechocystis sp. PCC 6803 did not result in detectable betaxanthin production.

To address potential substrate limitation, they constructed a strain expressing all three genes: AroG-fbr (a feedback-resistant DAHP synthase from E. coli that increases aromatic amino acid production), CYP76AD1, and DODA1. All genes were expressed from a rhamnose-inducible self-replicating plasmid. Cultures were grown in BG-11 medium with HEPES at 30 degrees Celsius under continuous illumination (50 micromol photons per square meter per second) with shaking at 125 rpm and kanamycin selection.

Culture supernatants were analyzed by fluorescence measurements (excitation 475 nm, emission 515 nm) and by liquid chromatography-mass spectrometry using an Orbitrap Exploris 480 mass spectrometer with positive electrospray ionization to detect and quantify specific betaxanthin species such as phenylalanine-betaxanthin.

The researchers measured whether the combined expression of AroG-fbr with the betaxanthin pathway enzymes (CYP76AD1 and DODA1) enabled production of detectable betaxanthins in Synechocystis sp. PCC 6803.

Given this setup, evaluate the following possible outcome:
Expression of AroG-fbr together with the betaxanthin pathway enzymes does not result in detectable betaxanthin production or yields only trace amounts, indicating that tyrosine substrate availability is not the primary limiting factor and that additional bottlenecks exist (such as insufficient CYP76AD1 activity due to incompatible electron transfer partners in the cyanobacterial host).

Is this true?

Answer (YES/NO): NO